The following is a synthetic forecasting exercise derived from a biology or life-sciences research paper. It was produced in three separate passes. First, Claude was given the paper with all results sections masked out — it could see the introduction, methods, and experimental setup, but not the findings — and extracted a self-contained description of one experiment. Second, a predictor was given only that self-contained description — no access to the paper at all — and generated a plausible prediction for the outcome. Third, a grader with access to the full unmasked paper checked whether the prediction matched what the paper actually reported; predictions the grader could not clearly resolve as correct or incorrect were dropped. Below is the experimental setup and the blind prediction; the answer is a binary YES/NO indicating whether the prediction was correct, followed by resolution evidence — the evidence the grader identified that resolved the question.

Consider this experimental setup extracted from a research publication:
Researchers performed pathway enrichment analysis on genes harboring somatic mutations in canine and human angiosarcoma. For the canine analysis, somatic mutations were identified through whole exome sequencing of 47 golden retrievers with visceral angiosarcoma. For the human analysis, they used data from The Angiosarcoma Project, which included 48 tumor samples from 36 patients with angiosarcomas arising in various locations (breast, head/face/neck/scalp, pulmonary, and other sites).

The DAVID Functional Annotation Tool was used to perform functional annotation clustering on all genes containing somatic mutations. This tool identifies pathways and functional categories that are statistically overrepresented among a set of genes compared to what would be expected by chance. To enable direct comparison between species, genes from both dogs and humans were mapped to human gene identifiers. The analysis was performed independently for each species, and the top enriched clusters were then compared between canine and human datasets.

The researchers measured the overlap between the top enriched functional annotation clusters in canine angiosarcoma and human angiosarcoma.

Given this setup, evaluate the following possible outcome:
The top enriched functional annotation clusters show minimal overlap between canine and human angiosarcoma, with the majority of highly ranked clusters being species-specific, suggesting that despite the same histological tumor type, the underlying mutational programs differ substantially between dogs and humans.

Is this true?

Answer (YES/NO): NO